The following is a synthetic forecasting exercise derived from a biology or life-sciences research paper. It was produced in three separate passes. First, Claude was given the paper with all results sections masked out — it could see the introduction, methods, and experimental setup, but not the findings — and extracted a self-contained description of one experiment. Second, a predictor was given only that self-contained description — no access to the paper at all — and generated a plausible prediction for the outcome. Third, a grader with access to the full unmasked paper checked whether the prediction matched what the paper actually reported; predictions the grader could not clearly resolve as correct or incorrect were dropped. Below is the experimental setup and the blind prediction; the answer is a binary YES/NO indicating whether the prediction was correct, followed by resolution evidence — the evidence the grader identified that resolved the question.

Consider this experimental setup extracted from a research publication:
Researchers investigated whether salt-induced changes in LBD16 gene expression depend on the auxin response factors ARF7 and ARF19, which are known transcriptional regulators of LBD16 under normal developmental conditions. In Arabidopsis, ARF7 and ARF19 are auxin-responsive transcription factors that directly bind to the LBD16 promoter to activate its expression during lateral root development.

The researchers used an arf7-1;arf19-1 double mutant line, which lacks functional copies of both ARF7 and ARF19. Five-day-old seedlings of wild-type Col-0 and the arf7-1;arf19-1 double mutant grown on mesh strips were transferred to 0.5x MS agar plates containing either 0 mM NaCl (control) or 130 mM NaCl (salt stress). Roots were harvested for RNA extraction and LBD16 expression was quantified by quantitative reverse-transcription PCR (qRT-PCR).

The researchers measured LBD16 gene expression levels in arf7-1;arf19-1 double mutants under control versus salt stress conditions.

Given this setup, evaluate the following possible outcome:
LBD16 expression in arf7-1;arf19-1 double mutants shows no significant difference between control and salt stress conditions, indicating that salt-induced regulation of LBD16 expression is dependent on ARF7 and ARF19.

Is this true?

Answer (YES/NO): NO